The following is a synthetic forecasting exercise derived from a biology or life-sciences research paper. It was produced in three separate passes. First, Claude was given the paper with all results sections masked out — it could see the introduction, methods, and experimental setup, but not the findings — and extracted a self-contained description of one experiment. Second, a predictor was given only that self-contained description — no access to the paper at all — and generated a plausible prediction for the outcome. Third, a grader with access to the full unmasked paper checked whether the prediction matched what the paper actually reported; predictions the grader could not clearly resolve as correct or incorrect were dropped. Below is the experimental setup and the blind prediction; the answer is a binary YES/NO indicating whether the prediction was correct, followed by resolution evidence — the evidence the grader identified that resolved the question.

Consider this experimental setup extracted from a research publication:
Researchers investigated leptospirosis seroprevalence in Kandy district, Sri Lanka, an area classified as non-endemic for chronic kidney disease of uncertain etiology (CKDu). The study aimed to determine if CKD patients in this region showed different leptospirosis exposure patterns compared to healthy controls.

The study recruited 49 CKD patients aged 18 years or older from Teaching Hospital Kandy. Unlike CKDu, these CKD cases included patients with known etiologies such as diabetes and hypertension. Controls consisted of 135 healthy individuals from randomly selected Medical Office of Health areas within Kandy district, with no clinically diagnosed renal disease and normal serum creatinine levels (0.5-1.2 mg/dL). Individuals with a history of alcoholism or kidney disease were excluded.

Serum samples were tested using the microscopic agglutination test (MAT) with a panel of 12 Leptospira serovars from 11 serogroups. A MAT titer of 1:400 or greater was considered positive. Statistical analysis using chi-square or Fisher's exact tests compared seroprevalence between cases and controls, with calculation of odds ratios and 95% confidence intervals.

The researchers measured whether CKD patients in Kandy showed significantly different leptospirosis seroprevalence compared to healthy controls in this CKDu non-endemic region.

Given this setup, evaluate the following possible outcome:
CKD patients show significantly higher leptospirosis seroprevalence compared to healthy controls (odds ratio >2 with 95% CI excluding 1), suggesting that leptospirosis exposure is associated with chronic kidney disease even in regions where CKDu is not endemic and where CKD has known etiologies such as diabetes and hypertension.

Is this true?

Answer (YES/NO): NO